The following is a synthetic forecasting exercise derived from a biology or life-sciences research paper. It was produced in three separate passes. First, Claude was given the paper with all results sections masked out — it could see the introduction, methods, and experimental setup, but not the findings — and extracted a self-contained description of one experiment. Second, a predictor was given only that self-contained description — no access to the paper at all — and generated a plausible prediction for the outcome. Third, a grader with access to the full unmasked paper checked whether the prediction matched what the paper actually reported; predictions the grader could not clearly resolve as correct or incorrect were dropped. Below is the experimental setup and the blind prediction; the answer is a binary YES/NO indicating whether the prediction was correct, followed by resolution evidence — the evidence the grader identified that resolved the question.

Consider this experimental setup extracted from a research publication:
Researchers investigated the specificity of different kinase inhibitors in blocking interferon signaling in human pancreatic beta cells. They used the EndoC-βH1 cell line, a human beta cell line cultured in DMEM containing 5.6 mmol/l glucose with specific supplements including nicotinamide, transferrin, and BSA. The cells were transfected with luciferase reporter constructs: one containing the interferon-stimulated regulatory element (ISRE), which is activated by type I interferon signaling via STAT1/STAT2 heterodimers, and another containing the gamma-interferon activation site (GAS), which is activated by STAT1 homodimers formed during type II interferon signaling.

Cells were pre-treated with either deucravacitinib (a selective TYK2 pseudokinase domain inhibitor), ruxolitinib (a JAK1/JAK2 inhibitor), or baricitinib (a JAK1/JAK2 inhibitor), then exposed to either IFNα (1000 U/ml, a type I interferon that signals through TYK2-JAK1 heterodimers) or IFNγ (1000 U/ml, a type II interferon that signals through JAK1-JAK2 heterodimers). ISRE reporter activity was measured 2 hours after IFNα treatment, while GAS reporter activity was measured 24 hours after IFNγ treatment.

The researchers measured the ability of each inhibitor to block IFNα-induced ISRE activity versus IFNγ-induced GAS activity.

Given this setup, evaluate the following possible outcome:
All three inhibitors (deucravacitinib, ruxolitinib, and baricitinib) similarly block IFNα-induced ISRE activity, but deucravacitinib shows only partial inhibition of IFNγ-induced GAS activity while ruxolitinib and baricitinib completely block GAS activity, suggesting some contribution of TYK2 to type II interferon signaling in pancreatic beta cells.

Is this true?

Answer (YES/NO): NO